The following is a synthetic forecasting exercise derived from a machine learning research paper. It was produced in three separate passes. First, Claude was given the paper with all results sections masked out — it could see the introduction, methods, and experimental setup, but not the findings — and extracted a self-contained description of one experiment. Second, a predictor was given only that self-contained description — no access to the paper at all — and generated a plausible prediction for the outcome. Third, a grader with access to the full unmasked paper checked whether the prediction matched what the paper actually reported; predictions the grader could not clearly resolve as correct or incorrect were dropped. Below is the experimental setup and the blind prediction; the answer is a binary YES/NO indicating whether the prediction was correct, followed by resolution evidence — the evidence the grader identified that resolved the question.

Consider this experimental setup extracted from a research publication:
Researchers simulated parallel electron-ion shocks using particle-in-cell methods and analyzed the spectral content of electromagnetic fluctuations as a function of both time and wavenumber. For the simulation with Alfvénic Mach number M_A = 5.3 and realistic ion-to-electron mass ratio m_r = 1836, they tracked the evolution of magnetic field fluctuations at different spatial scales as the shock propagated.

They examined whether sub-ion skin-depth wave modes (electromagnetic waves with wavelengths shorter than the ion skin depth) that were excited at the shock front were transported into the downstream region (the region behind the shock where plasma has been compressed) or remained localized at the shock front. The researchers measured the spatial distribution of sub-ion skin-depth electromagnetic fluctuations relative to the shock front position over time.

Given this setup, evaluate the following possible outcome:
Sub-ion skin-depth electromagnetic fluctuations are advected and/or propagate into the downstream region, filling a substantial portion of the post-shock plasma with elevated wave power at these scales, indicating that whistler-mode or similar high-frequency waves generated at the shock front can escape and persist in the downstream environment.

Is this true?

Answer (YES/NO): YES